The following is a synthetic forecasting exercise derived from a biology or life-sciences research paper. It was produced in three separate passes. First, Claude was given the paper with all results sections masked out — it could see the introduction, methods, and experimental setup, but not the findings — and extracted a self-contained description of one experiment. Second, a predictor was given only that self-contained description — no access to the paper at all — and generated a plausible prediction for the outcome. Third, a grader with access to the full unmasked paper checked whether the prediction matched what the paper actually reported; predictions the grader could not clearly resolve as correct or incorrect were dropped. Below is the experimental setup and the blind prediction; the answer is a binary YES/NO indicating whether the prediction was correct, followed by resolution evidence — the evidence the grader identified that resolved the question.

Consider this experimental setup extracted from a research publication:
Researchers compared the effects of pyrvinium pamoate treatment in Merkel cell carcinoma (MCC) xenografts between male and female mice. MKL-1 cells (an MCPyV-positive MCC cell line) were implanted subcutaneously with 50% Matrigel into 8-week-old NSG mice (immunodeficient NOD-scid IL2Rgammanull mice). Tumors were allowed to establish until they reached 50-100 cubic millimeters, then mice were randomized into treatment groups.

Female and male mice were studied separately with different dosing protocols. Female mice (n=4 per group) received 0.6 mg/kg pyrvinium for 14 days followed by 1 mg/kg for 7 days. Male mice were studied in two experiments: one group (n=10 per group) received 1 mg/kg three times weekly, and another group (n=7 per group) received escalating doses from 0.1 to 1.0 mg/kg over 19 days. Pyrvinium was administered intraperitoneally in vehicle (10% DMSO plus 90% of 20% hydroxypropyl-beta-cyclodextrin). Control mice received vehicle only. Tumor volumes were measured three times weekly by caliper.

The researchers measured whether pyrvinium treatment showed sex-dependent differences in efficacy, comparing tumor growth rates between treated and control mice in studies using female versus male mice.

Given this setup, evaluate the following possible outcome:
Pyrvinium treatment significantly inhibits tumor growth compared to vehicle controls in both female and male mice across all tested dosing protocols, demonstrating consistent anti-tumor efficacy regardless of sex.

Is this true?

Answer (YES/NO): YES